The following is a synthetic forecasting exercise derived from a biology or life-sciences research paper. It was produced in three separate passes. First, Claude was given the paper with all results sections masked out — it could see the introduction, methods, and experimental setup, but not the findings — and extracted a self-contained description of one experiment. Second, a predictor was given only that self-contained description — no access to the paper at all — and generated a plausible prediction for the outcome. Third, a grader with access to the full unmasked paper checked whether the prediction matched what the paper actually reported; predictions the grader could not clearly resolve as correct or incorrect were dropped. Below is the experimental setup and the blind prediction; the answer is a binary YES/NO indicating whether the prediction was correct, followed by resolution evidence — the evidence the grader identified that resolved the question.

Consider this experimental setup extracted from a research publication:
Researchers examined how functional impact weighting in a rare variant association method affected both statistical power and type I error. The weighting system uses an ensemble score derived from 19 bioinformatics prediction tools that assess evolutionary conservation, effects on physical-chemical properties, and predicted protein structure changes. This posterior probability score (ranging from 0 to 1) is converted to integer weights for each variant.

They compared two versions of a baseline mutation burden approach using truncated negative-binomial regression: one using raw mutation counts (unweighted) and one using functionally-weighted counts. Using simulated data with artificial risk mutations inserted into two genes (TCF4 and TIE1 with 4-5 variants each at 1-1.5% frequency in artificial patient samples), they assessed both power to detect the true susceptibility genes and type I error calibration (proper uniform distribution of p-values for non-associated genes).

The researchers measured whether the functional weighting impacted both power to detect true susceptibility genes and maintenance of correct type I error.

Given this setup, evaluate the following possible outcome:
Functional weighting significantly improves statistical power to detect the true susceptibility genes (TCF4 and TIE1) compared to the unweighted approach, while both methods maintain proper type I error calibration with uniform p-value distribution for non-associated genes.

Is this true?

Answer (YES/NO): YES